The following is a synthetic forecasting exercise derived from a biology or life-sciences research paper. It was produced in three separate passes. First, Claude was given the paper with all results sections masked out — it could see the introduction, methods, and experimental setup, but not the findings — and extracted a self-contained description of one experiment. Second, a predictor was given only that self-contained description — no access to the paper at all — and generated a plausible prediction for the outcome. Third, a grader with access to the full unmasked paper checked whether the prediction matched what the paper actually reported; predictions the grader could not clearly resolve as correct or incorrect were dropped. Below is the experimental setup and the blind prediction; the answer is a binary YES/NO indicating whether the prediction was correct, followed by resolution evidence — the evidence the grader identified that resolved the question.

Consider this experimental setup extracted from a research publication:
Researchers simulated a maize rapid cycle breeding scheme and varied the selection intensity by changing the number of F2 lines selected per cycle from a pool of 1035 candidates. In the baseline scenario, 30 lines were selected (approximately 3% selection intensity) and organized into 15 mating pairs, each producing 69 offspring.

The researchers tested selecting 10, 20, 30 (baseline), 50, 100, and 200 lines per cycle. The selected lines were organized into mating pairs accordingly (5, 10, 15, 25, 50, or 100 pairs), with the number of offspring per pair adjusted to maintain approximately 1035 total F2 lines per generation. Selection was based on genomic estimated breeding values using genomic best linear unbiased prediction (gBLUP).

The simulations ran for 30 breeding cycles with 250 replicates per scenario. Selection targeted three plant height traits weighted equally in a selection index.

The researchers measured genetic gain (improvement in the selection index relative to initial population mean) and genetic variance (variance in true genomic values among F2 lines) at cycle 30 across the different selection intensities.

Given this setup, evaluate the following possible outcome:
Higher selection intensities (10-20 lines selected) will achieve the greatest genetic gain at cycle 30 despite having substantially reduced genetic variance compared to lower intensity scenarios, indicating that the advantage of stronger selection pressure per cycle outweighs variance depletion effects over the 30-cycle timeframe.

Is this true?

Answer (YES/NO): NO